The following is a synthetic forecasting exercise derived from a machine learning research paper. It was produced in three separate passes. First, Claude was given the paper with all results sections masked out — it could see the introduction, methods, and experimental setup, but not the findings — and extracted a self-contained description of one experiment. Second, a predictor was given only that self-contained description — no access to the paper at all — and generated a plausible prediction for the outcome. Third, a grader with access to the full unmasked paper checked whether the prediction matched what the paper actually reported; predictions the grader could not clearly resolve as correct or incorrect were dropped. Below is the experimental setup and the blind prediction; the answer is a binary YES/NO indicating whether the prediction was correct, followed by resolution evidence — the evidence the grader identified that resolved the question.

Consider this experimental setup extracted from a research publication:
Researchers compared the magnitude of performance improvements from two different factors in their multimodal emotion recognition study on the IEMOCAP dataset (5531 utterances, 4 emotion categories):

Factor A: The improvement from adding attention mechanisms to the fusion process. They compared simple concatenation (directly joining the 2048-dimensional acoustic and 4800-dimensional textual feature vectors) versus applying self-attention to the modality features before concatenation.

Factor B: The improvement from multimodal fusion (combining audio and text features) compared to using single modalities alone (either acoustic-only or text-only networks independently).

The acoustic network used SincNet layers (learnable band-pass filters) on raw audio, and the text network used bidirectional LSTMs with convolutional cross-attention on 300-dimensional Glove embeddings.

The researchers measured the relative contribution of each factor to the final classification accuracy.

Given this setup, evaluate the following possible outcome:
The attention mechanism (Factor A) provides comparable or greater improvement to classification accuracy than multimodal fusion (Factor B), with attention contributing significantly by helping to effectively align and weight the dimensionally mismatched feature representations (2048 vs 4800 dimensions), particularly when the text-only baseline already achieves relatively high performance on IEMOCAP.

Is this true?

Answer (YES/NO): NO